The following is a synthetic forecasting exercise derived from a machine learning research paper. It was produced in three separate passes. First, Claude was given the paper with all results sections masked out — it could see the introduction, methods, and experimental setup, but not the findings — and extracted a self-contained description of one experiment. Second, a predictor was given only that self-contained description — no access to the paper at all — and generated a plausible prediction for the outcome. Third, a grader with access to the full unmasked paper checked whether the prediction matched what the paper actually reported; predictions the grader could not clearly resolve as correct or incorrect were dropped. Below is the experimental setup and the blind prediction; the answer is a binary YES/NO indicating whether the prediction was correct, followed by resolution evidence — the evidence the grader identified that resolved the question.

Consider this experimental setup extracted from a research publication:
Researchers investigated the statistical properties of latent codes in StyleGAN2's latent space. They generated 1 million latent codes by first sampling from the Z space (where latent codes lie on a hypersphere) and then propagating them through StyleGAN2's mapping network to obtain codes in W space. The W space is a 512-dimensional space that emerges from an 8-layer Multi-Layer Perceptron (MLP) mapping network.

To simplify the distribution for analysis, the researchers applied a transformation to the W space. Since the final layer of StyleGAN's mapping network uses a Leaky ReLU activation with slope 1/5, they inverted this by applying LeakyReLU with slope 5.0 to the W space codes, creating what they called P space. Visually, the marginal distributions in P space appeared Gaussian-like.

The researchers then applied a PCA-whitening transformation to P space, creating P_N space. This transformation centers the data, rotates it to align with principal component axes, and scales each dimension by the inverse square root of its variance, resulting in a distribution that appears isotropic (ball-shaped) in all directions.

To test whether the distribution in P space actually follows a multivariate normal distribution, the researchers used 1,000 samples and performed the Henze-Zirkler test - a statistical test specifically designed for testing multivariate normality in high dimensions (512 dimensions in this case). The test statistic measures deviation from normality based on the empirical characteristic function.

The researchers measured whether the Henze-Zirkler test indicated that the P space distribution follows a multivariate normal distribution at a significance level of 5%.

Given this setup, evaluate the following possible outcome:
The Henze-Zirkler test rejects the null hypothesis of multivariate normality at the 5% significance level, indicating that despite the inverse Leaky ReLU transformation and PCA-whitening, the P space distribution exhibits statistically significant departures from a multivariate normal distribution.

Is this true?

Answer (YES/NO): YES